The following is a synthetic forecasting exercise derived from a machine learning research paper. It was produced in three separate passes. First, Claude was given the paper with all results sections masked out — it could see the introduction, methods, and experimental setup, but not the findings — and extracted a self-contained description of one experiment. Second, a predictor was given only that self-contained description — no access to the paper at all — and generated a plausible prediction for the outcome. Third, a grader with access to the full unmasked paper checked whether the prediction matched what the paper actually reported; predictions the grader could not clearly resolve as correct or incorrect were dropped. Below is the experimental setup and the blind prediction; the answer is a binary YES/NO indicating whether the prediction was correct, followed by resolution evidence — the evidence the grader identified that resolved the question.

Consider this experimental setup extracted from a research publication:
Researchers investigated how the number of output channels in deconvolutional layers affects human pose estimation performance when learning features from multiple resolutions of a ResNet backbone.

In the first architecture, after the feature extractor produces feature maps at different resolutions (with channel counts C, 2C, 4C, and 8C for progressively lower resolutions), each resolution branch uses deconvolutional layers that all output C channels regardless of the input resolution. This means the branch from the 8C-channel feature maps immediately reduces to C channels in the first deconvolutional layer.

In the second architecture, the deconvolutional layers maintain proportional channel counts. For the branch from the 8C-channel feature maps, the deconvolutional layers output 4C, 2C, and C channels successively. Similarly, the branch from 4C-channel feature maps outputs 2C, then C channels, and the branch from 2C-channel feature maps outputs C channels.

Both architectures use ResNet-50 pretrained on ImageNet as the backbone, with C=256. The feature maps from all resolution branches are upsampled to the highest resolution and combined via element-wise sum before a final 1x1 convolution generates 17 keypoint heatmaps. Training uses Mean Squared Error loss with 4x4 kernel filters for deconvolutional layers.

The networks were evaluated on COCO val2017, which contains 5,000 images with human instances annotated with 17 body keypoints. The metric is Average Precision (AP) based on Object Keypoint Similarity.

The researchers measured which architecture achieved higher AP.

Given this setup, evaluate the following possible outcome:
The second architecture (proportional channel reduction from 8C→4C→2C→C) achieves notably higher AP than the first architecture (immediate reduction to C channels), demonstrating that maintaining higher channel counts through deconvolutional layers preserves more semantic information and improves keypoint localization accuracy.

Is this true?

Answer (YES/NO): NO